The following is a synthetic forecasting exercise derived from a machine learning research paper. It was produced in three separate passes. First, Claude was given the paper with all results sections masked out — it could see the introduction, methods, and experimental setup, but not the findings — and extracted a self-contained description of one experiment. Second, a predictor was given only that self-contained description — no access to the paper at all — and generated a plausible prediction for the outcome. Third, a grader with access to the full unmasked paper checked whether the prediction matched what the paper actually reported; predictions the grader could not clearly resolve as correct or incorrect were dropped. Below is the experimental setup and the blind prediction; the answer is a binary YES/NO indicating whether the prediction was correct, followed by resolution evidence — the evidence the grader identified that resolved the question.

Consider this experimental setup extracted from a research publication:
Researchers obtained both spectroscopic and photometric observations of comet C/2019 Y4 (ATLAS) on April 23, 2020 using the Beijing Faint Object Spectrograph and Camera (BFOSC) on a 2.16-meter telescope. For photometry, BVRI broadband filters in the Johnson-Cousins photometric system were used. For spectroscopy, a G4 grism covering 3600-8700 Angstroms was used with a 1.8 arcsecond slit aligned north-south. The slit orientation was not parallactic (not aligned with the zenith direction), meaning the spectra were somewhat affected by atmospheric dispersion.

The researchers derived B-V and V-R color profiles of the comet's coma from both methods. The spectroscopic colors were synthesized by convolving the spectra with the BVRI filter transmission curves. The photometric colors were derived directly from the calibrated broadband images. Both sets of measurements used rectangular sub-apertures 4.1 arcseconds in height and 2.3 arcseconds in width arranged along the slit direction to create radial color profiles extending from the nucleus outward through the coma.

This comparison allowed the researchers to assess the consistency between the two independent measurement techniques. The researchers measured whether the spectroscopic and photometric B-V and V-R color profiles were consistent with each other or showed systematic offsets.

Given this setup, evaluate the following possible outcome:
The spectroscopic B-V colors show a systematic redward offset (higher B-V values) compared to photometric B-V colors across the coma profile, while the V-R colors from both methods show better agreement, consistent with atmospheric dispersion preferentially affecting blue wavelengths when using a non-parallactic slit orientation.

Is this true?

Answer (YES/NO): NO